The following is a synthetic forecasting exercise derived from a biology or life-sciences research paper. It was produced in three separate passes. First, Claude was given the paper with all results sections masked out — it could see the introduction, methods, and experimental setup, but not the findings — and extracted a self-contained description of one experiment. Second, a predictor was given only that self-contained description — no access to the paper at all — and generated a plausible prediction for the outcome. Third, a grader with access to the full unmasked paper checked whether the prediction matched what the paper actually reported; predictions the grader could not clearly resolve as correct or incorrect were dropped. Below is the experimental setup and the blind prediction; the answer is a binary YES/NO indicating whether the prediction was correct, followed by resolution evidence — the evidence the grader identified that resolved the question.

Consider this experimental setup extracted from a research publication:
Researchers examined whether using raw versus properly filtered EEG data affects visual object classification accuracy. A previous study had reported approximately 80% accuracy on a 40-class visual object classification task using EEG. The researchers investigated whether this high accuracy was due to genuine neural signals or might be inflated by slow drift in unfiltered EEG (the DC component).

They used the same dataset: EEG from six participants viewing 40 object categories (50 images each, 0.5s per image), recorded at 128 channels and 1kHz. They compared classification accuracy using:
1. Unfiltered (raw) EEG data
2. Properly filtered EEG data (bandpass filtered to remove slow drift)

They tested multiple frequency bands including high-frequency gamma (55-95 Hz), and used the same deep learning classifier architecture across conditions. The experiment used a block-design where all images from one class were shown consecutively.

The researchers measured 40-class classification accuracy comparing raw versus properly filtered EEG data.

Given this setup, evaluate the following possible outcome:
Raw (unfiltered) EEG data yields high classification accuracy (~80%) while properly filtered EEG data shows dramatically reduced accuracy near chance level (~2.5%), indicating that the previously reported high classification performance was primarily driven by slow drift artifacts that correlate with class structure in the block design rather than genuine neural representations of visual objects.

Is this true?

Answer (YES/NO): NO